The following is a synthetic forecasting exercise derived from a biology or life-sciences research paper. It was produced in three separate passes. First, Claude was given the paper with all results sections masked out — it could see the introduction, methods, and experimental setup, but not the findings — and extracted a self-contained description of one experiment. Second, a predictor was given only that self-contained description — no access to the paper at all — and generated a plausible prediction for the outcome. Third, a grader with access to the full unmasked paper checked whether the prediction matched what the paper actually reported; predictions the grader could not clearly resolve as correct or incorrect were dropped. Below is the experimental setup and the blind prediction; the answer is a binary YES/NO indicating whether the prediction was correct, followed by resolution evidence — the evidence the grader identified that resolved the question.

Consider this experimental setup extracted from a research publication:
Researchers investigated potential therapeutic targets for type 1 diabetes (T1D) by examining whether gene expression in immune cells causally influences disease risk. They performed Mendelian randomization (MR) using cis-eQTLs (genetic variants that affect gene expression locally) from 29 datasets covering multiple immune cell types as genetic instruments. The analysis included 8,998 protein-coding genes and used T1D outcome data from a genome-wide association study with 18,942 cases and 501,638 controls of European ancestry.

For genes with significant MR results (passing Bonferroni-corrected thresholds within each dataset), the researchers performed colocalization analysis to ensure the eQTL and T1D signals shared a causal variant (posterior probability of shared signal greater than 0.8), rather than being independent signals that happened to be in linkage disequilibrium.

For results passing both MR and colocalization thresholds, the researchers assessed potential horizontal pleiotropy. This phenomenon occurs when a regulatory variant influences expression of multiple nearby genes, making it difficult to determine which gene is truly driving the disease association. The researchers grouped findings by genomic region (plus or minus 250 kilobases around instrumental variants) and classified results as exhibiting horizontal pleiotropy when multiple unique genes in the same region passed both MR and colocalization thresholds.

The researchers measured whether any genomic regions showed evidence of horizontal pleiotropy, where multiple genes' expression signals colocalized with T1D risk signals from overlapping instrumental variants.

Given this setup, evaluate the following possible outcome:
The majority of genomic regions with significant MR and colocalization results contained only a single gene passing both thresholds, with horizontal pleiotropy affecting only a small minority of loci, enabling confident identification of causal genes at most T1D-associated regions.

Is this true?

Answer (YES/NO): NO